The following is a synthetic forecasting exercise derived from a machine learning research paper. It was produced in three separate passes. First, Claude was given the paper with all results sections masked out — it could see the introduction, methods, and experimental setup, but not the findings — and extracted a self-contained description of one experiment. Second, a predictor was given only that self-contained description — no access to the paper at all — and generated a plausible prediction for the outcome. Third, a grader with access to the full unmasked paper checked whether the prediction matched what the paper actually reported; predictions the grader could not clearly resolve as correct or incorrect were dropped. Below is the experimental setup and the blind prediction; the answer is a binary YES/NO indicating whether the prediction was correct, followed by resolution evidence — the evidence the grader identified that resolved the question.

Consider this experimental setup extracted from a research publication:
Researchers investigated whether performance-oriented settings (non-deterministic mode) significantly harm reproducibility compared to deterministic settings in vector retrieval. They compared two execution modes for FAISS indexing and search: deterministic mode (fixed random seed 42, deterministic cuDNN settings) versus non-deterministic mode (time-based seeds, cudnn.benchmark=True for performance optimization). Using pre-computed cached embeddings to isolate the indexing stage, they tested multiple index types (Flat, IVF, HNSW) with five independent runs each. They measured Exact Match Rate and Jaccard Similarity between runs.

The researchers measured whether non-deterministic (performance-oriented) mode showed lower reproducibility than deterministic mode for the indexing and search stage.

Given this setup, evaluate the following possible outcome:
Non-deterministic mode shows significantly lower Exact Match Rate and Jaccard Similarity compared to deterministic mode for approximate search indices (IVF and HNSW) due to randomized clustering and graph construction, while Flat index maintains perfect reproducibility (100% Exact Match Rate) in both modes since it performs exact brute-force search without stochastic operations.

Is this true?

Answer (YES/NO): NO